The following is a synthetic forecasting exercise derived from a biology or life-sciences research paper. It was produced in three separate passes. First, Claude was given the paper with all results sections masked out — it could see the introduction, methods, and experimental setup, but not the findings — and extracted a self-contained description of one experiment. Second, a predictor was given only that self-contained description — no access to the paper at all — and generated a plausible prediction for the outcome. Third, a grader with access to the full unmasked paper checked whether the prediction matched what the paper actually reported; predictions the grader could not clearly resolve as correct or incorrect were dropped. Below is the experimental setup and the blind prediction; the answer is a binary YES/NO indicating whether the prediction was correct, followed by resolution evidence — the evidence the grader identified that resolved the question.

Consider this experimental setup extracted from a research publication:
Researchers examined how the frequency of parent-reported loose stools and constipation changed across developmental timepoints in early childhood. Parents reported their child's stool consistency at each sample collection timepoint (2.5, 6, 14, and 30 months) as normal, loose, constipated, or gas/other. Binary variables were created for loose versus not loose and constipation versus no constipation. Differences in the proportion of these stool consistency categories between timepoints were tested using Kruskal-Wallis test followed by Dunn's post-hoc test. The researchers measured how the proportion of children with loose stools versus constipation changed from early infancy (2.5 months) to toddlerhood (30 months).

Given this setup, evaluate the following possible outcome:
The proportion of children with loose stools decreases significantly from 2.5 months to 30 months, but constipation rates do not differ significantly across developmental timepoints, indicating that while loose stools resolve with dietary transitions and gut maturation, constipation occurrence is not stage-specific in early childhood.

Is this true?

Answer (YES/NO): NO